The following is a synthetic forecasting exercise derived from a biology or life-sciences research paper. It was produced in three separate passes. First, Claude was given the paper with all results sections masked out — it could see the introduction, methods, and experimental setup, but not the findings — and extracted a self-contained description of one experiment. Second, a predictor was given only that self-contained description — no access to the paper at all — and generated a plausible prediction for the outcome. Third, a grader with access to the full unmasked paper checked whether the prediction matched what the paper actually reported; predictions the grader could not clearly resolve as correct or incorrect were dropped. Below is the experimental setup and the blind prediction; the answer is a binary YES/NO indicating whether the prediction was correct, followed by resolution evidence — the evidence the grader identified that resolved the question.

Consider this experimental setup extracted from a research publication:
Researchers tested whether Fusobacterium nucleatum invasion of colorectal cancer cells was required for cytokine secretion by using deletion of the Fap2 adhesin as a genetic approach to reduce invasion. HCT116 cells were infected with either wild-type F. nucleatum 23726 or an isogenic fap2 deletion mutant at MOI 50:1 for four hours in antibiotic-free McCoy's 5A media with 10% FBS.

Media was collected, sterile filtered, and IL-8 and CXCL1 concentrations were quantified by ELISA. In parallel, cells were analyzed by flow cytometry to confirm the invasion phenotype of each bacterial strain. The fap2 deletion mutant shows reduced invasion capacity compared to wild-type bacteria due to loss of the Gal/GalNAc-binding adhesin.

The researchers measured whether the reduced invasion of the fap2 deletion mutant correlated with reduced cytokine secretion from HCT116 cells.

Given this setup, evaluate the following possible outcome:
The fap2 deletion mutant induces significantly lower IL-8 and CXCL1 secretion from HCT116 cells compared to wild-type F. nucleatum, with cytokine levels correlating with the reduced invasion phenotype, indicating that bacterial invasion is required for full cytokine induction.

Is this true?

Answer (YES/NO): YES